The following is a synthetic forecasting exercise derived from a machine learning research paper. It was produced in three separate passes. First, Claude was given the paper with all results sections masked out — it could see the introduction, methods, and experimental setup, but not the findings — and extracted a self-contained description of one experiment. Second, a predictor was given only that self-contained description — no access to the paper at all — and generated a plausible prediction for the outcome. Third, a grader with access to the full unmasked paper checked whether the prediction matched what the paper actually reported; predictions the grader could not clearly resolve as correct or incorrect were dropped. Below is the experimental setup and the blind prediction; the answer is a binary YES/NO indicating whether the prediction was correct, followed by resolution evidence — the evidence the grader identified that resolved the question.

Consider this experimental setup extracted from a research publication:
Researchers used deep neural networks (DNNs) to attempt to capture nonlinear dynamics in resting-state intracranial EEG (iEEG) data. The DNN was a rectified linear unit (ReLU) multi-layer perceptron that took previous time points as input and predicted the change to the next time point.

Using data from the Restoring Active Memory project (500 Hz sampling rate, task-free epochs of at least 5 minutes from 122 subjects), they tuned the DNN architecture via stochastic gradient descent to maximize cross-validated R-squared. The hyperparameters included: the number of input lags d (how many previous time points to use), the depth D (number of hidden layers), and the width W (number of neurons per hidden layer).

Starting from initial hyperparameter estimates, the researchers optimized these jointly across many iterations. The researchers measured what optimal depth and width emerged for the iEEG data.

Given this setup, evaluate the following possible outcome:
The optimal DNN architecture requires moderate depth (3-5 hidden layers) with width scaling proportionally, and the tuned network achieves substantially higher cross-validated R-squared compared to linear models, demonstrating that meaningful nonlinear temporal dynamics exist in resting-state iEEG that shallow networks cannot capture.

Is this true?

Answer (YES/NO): NO